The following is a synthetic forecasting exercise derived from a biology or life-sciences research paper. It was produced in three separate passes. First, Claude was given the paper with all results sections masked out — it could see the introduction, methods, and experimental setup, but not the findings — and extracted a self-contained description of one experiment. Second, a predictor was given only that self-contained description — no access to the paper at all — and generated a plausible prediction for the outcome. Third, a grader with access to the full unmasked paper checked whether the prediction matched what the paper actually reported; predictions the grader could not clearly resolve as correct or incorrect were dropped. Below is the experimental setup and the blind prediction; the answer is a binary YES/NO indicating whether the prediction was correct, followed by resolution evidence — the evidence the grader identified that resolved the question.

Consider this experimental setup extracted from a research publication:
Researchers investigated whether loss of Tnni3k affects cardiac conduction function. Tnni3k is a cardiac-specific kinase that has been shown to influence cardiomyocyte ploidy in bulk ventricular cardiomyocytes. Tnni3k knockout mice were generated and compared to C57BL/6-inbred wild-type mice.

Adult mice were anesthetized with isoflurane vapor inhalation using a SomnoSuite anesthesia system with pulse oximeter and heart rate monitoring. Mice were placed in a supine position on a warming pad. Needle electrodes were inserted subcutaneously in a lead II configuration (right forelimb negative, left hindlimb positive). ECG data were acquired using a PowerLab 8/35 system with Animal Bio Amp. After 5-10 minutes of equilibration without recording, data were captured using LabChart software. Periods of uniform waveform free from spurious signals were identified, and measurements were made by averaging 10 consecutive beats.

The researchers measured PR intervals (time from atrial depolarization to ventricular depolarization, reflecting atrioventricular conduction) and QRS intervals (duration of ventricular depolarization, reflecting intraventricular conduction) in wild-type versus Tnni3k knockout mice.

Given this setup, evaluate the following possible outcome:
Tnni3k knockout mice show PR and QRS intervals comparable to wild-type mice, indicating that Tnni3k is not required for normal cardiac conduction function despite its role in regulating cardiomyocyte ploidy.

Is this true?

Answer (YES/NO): NO